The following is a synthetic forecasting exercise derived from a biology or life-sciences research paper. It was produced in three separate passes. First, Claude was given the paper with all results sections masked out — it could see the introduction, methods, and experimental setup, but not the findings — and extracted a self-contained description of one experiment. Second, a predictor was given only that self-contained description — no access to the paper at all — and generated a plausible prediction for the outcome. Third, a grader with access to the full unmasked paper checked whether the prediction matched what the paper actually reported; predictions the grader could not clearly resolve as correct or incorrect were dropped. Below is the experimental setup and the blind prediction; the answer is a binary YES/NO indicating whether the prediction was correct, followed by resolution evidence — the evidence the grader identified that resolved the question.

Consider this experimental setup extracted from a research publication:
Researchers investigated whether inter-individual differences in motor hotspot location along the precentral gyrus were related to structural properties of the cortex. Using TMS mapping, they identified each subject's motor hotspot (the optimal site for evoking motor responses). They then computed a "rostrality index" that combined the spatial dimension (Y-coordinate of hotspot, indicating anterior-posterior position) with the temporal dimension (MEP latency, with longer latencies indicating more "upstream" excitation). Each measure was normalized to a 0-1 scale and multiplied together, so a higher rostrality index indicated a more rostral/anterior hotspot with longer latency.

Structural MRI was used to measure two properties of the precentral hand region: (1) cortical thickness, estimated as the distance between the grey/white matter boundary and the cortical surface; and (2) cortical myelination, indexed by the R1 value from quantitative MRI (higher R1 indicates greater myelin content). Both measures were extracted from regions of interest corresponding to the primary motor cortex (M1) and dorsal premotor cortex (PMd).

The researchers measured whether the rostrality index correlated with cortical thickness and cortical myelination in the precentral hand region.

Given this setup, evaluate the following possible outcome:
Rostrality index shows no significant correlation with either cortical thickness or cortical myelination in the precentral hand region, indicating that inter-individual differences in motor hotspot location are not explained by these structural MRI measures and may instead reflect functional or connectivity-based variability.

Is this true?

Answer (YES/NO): NO